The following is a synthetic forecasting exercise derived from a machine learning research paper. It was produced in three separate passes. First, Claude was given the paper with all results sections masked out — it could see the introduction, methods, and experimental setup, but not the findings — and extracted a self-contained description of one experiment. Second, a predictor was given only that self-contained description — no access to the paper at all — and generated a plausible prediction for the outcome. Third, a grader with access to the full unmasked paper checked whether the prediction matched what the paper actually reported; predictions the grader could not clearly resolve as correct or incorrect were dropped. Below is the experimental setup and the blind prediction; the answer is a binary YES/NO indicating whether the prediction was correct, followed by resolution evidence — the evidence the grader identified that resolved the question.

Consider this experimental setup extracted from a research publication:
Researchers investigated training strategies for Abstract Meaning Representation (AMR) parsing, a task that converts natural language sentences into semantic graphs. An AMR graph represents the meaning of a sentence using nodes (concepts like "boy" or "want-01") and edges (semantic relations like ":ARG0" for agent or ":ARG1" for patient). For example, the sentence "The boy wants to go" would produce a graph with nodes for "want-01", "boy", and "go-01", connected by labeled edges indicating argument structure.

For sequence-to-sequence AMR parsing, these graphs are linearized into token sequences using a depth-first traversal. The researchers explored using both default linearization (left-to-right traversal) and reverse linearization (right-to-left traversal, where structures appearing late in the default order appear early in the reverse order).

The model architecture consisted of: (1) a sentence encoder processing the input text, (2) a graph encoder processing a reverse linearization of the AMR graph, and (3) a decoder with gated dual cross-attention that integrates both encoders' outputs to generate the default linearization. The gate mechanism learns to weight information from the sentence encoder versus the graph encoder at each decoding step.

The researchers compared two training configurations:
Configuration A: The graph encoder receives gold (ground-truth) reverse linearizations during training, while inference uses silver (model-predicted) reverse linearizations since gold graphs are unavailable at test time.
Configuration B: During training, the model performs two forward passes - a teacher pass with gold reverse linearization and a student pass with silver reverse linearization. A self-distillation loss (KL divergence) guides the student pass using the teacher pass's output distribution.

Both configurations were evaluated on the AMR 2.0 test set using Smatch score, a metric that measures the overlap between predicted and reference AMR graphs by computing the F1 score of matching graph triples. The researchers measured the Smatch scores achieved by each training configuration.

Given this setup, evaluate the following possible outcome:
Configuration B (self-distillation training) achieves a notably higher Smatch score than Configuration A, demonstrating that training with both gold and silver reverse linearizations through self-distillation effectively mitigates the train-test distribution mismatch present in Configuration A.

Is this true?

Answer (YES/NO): YES